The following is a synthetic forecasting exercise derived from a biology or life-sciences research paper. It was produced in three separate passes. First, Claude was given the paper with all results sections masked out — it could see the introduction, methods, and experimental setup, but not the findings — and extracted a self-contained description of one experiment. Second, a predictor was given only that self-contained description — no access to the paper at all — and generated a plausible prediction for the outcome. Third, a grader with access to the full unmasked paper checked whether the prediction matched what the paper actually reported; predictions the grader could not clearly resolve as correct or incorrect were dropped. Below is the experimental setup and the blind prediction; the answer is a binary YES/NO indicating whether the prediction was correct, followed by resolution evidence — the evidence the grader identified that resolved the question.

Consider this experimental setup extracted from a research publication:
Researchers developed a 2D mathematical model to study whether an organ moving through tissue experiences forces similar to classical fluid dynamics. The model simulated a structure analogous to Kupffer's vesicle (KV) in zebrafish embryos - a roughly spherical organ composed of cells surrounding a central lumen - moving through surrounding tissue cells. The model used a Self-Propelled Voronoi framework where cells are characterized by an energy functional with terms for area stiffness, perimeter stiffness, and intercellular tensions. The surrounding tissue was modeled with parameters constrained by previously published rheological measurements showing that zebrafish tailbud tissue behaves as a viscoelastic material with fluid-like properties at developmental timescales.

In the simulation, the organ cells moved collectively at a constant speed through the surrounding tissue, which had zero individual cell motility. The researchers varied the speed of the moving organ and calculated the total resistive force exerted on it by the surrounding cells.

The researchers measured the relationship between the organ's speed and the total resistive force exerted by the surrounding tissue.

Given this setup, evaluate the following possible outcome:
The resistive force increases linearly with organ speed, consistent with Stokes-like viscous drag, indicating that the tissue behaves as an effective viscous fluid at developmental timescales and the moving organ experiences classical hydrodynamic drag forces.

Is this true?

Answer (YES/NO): YES